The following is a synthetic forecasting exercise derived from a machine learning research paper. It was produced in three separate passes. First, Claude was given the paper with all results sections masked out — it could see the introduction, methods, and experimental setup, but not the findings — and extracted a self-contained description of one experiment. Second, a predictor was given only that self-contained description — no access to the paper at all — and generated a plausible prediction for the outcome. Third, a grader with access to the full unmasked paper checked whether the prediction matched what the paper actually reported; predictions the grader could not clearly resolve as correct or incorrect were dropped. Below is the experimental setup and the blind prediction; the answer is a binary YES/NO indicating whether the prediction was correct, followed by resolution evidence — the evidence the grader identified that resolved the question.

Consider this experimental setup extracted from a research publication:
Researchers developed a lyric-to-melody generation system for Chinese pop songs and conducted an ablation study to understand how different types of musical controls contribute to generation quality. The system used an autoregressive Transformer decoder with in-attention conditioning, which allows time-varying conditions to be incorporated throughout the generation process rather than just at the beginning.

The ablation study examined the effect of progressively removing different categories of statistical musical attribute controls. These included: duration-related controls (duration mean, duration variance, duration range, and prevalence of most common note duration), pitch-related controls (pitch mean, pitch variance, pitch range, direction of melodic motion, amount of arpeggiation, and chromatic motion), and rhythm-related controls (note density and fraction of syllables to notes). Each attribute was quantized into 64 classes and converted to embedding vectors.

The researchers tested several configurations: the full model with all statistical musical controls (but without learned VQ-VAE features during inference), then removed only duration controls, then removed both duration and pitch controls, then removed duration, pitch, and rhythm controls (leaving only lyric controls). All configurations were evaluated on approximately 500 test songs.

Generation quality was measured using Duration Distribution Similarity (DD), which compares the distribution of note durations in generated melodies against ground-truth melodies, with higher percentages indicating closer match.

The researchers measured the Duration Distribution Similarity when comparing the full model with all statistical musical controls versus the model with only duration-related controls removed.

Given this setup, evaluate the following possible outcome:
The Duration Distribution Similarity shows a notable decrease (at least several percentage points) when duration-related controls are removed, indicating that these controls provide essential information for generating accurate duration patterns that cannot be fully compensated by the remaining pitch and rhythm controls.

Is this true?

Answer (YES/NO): YES